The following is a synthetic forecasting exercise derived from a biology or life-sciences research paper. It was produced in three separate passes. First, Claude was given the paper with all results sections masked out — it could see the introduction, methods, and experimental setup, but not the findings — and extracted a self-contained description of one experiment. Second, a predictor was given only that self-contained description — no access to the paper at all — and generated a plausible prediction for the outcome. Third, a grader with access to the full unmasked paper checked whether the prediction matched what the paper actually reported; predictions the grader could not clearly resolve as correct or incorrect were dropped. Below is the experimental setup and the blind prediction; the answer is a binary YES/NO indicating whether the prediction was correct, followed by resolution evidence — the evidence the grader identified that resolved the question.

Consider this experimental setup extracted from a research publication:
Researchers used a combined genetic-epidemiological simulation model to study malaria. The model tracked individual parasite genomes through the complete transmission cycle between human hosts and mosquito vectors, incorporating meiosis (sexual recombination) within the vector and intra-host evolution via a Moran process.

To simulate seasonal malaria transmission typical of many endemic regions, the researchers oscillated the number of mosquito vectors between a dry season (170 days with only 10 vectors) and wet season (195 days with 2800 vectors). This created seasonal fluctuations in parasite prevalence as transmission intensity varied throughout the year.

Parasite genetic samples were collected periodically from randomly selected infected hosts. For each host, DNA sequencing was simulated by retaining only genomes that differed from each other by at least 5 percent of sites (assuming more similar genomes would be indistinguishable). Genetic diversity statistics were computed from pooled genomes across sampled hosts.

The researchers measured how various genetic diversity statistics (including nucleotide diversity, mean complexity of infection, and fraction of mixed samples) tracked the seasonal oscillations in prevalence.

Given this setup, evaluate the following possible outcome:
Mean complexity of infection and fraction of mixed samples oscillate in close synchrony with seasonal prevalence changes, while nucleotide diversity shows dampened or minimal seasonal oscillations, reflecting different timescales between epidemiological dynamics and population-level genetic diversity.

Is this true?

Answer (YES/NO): YES